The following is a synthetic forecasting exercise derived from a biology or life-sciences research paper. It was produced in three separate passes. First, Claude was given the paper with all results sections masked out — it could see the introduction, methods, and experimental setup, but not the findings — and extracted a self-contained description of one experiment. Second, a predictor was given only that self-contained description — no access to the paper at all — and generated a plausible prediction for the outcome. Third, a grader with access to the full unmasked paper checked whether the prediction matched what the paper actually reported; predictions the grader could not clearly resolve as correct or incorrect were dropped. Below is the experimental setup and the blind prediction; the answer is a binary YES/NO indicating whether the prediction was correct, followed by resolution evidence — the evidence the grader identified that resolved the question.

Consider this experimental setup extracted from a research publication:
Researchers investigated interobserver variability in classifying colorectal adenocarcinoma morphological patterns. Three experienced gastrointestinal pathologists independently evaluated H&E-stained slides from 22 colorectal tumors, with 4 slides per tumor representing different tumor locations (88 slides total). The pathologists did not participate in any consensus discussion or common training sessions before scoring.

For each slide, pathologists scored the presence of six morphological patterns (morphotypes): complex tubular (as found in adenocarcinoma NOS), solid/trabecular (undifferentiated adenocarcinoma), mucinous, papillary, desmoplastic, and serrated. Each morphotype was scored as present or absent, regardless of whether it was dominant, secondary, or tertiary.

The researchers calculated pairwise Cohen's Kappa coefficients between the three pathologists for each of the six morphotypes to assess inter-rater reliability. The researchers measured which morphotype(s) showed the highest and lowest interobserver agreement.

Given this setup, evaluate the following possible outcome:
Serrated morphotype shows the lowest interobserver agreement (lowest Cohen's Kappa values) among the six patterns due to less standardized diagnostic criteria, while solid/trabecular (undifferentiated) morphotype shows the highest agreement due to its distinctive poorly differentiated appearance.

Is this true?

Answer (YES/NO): NO